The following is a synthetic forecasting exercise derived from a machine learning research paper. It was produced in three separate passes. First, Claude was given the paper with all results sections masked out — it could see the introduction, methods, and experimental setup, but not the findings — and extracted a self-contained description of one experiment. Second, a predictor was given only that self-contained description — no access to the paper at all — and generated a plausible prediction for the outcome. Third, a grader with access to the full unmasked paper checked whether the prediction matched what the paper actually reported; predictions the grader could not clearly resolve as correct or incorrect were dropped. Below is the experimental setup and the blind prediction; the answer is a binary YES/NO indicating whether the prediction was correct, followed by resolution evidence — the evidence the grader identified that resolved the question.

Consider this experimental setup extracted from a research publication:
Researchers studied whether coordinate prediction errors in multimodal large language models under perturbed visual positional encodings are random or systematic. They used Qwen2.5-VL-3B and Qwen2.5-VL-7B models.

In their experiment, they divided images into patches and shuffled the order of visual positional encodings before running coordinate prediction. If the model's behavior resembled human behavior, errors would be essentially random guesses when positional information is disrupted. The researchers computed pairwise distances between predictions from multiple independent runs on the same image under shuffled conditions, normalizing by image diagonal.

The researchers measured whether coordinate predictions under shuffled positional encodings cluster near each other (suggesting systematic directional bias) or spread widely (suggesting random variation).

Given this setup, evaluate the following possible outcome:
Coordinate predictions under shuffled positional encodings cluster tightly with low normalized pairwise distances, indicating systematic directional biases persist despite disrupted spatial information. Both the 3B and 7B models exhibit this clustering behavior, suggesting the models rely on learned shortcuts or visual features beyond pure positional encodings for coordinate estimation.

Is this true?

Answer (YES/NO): YES